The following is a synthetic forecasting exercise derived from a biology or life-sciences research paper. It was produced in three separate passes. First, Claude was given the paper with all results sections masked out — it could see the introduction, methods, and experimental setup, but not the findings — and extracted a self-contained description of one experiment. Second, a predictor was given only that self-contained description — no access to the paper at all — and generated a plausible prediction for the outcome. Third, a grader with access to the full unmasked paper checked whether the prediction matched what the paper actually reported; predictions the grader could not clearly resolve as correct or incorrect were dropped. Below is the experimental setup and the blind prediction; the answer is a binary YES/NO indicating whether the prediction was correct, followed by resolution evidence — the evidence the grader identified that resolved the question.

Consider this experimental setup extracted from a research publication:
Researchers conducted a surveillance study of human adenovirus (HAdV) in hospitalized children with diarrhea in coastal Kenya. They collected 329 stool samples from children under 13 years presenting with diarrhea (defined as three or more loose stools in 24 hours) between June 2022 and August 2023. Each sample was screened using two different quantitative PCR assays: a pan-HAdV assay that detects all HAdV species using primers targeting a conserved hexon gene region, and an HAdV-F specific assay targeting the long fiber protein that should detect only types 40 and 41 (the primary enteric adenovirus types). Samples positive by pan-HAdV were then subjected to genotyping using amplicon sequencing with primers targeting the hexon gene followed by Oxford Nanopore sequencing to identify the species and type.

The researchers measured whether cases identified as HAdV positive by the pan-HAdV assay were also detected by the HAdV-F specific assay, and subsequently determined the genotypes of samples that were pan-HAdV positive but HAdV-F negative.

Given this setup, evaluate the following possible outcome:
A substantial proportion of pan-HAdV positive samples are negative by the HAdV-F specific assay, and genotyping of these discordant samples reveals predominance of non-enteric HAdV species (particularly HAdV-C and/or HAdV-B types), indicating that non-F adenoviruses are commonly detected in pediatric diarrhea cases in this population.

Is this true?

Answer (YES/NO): NO